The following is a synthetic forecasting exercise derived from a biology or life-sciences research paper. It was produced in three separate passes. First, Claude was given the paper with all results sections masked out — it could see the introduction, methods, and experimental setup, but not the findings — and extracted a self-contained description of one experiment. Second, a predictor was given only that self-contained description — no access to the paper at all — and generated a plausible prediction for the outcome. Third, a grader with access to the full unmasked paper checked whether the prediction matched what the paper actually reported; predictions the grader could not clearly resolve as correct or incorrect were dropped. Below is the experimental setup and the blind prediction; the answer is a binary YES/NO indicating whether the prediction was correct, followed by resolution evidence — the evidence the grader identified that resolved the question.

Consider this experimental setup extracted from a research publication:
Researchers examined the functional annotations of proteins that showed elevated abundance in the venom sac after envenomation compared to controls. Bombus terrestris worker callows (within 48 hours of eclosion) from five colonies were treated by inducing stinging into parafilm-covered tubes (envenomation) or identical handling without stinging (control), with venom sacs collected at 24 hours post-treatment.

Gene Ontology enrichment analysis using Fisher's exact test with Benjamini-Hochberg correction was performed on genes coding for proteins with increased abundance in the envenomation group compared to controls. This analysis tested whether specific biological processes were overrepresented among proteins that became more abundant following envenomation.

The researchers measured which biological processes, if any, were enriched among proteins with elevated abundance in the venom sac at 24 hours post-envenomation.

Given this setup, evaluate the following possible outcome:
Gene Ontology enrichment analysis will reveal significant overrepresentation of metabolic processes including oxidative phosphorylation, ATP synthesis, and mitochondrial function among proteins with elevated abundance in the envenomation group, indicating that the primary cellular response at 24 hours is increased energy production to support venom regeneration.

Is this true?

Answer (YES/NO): NO